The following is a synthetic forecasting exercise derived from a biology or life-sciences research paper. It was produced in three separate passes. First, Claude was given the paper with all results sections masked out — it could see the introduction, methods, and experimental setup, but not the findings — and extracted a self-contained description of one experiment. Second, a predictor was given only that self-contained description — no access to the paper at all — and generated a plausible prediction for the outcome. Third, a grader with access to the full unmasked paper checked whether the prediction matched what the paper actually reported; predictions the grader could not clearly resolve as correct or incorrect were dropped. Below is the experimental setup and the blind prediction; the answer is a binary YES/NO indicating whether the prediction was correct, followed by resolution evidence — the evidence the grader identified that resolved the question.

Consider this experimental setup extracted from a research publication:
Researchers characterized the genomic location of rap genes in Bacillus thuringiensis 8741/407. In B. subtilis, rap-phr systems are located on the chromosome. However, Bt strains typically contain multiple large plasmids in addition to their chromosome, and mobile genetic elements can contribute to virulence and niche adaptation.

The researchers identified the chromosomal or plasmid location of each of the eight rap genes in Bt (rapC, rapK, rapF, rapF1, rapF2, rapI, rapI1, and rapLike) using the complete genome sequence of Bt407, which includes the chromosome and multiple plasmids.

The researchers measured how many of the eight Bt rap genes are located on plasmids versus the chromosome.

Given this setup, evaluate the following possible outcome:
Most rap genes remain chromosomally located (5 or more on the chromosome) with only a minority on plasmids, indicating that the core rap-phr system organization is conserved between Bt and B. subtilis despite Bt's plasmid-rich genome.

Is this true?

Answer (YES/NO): NO